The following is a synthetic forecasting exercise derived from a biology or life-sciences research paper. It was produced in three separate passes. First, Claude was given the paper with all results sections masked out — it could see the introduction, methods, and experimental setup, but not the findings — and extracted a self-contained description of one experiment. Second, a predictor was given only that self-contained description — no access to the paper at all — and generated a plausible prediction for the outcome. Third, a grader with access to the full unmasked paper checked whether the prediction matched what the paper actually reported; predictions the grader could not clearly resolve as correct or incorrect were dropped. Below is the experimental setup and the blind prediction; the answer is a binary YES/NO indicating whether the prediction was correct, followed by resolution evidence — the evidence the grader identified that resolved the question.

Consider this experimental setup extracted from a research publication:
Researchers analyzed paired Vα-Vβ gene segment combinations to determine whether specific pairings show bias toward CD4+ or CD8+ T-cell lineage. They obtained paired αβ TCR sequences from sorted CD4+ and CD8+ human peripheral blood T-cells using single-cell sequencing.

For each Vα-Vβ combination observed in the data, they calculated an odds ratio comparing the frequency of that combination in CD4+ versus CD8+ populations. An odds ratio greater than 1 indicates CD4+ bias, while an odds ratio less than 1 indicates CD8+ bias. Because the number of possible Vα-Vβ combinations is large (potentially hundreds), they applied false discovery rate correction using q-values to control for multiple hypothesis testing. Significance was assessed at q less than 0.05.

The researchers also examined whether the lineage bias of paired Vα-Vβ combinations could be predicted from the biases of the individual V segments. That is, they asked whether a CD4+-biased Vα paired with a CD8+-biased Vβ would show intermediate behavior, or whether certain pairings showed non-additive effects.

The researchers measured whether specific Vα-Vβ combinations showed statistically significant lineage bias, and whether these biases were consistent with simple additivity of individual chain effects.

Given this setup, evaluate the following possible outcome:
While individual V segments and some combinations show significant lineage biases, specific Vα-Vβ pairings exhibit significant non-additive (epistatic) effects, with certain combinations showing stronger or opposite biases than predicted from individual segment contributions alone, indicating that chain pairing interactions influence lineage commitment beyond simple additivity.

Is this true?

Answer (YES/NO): YES